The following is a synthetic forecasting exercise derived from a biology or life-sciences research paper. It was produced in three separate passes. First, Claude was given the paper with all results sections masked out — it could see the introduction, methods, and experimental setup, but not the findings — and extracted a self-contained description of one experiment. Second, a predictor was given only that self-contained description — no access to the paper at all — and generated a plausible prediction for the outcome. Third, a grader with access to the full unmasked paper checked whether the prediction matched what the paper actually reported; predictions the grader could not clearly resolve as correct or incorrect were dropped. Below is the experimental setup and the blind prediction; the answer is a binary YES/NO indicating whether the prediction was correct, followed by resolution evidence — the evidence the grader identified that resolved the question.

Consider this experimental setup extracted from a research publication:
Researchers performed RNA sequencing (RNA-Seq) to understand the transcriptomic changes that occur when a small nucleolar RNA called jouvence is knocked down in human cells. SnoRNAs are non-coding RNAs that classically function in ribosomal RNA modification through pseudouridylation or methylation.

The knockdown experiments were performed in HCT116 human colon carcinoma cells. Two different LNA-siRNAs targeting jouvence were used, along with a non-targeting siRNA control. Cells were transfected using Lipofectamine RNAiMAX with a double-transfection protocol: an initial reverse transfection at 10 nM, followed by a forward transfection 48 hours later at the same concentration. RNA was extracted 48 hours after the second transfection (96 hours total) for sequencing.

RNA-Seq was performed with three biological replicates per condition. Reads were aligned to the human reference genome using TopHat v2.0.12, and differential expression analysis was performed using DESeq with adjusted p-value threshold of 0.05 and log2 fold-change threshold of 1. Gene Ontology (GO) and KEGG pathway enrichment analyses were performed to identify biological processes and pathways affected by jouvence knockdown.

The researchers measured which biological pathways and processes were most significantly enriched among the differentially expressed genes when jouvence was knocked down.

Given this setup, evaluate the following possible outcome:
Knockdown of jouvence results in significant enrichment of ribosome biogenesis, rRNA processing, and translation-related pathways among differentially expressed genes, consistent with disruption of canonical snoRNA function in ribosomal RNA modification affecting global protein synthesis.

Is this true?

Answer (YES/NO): YES